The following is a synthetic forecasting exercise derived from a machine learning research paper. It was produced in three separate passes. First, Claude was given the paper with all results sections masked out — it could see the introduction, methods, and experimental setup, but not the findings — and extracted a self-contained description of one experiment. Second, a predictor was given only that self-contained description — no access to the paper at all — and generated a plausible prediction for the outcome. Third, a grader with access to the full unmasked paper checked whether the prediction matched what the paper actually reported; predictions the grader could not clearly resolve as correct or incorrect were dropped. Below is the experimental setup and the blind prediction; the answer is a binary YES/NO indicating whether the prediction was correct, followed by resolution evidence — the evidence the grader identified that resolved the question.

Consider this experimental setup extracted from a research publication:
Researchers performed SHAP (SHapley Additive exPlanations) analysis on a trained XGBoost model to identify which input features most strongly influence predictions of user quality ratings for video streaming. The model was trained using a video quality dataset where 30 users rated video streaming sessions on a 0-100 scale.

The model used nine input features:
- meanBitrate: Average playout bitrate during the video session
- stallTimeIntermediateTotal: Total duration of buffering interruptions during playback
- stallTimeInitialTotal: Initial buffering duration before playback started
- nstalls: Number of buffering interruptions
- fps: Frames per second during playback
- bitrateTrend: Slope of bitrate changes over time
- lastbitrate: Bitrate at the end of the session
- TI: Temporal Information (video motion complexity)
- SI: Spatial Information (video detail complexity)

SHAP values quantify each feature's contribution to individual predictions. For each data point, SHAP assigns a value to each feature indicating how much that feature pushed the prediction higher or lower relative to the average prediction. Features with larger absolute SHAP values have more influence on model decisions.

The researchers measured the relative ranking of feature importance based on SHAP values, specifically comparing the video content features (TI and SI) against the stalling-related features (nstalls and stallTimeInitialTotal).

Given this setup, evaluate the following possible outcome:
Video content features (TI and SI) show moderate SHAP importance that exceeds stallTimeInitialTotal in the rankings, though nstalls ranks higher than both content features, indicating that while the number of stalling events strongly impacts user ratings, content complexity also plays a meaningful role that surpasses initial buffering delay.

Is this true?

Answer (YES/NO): NO